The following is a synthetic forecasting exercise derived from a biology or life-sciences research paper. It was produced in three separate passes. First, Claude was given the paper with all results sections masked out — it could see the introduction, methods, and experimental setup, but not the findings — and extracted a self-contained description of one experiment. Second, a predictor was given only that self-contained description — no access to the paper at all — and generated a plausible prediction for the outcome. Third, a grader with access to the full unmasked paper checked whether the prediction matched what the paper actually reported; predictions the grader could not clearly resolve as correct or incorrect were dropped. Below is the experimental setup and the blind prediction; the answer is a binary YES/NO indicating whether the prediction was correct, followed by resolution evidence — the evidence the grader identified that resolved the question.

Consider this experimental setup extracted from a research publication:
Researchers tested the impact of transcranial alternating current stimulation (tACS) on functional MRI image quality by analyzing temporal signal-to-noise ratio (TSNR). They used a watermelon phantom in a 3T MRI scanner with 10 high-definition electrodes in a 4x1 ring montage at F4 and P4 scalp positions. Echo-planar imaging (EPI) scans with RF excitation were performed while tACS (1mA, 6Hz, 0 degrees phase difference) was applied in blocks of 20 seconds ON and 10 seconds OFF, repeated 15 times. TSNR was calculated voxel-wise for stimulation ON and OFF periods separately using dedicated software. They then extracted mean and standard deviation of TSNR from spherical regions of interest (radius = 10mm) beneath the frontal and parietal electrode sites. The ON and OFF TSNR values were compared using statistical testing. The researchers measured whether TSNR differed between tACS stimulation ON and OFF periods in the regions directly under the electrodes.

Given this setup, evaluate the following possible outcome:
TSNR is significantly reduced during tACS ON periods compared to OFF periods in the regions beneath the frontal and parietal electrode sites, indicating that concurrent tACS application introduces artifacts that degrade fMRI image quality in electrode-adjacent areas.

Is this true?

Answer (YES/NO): NO